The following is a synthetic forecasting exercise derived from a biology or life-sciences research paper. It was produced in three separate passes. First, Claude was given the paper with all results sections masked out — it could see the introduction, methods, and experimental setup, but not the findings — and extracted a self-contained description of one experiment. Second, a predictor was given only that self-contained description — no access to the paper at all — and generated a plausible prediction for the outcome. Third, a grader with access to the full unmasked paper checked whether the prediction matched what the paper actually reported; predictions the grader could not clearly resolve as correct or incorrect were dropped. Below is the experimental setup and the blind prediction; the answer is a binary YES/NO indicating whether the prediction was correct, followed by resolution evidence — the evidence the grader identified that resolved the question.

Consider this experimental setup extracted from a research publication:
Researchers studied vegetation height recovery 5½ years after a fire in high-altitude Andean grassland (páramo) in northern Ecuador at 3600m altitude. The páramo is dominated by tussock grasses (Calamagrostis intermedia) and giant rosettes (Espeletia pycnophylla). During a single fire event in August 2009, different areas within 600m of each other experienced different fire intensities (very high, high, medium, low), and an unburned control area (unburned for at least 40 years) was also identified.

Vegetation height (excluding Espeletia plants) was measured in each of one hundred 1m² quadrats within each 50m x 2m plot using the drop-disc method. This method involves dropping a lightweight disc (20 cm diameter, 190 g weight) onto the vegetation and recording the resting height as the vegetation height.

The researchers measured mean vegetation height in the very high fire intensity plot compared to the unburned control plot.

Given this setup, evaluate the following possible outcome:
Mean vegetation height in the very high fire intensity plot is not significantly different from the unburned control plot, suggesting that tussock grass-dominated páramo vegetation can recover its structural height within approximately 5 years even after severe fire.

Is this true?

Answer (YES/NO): NO